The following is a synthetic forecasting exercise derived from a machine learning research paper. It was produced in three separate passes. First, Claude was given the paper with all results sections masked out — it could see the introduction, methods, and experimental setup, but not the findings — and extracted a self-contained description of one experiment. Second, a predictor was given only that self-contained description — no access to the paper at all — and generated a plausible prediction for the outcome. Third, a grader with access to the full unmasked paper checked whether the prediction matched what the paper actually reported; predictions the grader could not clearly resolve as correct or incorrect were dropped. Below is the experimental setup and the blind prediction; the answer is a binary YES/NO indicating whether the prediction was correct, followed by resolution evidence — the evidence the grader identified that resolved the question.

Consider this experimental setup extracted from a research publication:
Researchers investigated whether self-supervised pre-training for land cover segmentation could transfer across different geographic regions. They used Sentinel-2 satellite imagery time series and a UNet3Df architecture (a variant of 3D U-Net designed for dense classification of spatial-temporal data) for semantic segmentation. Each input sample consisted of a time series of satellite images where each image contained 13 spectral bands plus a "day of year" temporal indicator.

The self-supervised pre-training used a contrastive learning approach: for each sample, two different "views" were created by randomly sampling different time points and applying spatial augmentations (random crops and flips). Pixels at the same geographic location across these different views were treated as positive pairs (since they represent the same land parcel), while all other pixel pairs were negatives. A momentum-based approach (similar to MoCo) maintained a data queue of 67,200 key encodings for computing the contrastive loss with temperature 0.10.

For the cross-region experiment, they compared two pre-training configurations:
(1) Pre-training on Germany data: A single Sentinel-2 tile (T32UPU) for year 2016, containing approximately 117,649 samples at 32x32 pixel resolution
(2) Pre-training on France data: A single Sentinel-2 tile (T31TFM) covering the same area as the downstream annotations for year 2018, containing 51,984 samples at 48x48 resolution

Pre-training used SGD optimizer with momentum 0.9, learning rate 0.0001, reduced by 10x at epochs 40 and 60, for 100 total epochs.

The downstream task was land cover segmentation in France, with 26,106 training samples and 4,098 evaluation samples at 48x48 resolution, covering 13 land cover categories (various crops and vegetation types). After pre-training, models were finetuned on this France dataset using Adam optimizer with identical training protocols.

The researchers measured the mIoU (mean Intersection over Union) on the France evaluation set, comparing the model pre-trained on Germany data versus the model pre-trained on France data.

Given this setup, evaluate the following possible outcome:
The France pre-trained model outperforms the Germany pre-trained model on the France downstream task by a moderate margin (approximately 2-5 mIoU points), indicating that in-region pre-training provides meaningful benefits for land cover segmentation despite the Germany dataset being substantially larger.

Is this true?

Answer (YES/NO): NO